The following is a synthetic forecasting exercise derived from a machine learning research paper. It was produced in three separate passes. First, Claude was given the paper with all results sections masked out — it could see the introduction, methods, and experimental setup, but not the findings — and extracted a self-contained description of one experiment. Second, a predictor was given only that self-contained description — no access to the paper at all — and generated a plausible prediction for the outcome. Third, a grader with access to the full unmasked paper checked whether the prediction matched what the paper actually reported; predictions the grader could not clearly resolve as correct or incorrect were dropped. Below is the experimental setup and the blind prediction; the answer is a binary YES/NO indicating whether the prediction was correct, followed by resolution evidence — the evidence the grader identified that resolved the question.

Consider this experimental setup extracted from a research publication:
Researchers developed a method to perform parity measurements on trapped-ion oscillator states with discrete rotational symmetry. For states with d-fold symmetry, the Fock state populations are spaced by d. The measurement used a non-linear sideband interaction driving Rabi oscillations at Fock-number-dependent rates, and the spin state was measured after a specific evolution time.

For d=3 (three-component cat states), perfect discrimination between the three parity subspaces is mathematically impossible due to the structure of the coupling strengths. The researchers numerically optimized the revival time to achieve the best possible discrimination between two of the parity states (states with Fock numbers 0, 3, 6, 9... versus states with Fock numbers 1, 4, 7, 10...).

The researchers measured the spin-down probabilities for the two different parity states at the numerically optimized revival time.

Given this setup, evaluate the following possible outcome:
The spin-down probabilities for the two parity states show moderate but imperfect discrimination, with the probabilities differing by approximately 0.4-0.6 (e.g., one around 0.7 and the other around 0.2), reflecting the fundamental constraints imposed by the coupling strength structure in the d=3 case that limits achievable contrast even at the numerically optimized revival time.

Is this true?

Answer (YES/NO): NO